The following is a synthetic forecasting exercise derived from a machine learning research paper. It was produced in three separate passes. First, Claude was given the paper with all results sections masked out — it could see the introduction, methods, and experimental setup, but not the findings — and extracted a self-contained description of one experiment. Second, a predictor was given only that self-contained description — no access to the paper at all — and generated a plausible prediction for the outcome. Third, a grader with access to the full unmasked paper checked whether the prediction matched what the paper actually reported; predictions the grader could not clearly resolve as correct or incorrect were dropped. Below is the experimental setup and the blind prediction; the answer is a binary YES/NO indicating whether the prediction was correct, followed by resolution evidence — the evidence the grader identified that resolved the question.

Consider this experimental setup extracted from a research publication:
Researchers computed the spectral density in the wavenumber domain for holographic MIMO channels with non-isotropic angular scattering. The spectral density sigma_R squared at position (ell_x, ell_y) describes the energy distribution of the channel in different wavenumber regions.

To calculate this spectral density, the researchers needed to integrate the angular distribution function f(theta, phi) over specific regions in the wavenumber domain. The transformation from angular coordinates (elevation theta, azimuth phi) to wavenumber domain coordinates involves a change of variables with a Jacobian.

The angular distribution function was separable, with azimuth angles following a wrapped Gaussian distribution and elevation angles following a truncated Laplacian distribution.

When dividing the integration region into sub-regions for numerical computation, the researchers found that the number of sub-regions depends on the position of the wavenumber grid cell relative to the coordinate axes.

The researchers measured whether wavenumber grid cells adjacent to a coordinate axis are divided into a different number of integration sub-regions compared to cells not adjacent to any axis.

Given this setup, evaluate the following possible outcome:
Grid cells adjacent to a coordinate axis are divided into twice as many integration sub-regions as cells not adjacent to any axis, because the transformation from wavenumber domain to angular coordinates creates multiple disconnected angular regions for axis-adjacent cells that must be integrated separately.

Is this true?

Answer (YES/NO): NO